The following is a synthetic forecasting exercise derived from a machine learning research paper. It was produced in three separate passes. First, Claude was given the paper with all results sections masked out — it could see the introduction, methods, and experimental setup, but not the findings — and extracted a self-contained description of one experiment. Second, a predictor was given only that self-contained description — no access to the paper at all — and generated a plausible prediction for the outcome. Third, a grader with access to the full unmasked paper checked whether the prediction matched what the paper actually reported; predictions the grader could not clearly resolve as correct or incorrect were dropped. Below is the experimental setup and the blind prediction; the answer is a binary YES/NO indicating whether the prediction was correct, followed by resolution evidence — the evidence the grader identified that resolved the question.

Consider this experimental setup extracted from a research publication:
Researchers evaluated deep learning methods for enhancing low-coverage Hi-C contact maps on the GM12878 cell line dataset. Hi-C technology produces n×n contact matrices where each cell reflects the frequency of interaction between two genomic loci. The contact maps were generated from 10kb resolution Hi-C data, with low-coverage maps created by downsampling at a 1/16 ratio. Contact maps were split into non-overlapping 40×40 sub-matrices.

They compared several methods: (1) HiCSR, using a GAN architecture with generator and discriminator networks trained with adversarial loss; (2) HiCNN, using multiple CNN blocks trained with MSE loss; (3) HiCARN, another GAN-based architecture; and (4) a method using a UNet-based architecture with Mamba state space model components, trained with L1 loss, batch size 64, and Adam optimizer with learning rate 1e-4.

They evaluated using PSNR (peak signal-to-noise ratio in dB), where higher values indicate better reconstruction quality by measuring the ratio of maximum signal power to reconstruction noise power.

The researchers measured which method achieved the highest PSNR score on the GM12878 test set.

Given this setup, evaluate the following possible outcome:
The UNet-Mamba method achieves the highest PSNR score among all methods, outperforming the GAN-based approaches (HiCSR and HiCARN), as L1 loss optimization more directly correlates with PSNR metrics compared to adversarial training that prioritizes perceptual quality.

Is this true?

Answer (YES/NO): NO